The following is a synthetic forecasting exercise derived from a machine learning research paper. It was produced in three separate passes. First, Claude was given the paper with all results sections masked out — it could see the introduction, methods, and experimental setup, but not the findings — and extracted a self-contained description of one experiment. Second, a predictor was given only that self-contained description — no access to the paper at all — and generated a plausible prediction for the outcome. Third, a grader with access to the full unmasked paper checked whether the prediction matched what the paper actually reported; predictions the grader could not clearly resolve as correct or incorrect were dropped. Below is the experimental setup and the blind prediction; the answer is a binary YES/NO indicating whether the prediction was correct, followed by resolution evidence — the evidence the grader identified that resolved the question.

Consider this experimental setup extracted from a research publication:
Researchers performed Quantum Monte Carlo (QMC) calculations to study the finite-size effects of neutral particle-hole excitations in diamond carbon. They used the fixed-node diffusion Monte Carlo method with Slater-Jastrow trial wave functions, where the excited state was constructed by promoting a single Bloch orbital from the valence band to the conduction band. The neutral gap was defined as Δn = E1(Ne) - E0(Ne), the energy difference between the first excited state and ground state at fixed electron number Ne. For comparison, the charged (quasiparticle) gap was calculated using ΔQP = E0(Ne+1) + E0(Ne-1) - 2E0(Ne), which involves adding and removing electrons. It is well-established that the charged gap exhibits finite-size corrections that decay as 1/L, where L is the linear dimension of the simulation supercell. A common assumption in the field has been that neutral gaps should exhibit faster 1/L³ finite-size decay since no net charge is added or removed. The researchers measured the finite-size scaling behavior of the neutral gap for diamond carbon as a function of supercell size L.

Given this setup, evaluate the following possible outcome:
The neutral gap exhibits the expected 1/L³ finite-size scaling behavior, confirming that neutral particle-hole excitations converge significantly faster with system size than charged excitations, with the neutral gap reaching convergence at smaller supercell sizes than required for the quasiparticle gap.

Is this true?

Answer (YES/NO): NO